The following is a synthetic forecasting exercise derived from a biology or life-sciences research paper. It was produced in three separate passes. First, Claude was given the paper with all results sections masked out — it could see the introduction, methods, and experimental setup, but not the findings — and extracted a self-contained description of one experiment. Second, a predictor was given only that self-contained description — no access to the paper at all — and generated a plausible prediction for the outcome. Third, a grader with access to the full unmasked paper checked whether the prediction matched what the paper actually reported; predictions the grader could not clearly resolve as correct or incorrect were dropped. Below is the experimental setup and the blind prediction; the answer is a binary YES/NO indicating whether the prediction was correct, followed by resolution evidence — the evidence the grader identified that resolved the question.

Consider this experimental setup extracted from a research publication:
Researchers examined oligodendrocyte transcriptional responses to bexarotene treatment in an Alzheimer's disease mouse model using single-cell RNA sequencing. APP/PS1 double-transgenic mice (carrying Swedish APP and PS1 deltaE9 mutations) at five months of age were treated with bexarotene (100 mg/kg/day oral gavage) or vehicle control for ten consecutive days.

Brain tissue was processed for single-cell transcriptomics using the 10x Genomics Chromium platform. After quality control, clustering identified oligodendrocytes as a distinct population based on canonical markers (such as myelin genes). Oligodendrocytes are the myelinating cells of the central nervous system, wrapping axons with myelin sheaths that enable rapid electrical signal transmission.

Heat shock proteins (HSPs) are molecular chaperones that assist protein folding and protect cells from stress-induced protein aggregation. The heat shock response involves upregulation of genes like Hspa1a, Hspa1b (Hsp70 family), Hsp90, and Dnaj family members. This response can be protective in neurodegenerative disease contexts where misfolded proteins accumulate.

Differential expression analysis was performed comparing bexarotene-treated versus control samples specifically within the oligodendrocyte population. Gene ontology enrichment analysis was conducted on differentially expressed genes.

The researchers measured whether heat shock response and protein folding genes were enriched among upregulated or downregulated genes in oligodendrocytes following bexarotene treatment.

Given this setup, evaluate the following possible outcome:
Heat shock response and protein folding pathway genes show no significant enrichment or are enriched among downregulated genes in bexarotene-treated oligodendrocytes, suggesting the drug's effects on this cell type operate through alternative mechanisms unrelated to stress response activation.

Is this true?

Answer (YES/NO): NO